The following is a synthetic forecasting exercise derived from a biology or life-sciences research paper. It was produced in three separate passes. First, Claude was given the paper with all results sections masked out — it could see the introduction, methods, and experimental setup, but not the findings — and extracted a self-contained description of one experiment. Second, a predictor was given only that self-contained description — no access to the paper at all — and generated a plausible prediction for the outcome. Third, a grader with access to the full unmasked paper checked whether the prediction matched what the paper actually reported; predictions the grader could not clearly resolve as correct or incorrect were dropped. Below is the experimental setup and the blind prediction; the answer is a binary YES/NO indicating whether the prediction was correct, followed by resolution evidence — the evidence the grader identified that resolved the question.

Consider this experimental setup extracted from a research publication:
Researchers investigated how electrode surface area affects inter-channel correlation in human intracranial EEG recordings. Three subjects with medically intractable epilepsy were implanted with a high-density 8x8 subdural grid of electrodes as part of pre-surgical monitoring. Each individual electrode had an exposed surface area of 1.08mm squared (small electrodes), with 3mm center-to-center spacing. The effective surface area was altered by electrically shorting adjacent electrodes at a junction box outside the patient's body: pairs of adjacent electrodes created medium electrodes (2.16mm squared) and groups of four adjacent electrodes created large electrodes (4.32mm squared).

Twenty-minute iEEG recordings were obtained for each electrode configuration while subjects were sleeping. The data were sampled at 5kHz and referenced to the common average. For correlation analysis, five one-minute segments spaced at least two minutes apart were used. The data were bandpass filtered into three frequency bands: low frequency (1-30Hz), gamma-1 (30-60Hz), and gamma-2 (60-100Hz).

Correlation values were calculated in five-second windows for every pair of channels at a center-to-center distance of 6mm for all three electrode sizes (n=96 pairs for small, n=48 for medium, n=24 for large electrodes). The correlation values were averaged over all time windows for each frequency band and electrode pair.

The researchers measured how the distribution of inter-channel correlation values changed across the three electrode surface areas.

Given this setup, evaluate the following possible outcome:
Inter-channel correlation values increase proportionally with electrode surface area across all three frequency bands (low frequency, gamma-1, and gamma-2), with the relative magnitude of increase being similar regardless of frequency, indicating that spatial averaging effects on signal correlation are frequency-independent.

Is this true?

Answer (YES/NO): NO